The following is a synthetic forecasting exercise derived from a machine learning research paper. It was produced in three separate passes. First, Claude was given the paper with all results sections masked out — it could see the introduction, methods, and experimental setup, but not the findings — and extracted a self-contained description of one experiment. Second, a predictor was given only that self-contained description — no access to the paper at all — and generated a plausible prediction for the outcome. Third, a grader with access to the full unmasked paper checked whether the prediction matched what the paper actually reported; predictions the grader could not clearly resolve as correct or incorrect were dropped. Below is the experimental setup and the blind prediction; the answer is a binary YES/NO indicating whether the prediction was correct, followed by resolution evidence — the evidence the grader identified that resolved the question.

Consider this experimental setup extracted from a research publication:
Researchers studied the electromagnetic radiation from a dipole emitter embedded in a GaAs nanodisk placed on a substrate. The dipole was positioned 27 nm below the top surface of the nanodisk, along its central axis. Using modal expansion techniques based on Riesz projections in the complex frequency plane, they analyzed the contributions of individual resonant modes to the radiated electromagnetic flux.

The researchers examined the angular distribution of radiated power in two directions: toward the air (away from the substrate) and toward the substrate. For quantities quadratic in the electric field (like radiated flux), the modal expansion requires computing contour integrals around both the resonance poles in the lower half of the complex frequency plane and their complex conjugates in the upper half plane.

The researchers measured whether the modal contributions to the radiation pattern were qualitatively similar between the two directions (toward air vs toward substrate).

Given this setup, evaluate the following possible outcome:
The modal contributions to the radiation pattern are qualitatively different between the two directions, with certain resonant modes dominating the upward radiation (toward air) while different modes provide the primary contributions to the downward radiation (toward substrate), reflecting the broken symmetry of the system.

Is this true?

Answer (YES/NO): NO